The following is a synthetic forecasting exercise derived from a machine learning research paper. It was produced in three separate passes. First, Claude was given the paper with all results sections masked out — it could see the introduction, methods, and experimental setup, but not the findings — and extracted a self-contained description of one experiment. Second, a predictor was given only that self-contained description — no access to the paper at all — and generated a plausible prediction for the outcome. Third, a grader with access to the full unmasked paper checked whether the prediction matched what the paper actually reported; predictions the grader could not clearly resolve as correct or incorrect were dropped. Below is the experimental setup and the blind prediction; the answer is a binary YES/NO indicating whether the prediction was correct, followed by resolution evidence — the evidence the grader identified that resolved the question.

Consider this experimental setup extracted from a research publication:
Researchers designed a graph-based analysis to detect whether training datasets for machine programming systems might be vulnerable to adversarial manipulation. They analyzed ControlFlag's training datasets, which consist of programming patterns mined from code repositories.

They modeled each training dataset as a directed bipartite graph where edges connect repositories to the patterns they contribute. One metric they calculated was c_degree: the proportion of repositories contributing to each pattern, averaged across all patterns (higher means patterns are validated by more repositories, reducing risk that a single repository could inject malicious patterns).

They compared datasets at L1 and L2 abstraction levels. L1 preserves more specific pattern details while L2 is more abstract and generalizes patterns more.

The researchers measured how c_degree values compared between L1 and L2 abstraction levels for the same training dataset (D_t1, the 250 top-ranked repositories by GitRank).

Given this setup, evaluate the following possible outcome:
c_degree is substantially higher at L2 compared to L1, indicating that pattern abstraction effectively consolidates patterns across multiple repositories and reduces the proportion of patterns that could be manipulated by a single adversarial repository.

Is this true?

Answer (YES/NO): YES